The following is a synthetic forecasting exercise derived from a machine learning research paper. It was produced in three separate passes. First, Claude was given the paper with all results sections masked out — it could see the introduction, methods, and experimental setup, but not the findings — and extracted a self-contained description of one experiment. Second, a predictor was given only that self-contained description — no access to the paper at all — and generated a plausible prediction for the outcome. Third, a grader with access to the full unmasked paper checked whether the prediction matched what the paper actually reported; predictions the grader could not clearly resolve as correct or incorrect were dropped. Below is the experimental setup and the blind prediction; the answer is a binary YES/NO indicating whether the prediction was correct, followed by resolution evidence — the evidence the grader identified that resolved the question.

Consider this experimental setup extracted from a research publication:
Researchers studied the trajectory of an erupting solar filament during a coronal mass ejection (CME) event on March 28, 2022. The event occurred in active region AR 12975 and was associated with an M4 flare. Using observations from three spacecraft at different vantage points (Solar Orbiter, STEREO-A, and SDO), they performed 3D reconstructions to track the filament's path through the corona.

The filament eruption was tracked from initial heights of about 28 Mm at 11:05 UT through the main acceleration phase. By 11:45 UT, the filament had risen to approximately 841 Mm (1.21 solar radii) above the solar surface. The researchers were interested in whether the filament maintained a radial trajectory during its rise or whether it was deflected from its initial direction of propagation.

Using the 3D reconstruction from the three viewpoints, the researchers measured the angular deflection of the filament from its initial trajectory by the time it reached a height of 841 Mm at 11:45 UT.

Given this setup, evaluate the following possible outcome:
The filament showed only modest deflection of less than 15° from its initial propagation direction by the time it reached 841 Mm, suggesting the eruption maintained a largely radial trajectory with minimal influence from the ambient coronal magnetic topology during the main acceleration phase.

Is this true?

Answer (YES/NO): YES